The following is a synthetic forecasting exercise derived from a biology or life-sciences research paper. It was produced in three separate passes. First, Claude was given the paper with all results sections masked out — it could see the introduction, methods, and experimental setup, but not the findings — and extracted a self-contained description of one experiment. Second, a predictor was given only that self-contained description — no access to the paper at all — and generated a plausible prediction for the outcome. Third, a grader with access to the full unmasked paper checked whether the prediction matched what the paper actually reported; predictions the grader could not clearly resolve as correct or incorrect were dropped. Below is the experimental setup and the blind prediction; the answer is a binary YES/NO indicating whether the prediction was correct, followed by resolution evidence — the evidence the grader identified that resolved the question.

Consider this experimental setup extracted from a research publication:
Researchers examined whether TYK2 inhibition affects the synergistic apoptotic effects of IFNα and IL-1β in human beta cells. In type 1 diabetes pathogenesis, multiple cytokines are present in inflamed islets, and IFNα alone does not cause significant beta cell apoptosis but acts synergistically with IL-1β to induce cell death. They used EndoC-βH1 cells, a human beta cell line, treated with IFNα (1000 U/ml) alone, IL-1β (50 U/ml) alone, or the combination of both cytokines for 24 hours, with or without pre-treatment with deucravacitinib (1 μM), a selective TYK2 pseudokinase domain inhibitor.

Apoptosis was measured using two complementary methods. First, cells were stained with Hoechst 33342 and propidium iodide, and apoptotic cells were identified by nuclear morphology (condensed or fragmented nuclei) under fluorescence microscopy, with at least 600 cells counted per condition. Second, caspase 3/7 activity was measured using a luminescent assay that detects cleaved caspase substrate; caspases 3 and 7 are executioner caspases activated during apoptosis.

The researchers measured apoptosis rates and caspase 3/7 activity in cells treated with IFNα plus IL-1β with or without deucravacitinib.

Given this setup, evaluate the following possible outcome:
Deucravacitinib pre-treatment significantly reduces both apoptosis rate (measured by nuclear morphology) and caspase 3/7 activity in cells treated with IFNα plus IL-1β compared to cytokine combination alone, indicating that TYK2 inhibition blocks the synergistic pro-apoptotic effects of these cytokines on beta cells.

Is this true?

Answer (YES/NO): YES